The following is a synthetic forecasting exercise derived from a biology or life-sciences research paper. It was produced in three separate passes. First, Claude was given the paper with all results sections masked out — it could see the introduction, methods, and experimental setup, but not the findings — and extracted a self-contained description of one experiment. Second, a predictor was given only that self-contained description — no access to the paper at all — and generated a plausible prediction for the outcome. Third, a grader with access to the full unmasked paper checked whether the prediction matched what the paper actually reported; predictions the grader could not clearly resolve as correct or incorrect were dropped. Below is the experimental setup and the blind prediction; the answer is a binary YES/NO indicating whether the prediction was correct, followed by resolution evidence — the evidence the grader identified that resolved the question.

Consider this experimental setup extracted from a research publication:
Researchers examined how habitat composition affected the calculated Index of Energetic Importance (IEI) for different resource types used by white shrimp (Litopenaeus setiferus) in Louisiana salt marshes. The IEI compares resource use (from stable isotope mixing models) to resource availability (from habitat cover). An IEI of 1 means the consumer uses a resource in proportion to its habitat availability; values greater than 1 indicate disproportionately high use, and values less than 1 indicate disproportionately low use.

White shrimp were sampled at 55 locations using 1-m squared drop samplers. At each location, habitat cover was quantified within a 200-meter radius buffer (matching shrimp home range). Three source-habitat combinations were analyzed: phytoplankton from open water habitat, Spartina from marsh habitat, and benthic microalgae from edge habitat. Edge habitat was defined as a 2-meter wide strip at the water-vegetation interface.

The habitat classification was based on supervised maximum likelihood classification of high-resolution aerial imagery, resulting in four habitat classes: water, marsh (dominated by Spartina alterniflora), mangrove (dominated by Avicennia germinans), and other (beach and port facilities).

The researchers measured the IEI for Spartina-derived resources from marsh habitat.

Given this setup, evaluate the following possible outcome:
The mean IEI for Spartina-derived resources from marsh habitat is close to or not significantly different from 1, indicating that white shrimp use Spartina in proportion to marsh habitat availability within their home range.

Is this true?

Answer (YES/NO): NO